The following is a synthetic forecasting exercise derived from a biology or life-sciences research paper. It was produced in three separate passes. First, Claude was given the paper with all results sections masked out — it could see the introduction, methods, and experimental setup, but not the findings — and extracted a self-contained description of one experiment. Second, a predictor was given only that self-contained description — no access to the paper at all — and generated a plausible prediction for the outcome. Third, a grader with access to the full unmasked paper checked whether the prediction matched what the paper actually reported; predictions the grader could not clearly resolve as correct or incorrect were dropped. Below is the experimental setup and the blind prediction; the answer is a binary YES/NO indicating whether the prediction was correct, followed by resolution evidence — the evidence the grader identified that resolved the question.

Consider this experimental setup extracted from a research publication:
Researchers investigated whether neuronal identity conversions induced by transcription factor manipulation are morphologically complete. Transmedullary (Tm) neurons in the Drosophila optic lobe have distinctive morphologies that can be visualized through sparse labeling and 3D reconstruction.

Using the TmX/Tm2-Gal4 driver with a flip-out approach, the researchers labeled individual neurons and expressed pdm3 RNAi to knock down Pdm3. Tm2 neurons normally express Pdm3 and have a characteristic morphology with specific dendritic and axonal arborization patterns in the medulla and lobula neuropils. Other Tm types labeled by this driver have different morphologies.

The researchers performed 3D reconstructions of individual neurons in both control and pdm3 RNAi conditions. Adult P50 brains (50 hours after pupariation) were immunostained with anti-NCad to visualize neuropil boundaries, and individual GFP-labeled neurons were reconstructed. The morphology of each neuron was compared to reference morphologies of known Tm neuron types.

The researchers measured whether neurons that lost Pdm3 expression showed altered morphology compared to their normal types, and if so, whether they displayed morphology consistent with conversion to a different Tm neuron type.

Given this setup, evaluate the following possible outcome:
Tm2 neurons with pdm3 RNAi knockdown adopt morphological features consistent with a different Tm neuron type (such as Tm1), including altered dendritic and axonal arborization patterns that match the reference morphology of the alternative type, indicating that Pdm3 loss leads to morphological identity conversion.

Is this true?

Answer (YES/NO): NO